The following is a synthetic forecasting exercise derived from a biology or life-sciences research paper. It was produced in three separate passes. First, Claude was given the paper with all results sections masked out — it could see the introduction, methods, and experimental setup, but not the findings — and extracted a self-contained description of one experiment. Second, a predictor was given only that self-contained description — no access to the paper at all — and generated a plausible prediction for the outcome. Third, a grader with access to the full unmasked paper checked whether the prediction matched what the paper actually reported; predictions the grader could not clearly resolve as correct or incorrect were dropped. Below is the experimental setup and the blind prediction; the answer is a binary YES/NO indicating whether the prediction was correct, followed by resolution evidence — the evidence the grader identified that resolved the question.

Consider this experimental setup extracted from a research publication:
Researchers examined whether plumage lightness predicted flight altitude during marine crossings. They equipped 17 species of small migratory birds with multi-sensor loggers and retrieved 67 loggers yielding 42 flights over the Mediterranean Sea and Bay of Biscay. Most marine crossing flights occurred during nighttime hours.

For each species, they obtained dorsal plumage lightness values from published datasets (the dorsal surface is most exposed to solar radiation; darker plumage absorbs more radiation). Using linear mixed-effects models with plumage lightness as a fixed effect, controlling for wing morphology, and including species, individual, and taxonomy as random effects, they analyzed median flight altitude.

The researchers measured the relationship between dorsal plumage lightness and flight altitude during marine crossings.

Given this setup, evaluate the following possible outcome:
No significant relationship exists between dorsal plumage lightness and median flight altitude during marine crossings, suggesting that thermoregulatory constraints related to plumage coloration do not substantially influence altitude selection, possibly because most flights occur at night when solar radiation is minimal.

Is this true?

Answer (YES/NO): NO